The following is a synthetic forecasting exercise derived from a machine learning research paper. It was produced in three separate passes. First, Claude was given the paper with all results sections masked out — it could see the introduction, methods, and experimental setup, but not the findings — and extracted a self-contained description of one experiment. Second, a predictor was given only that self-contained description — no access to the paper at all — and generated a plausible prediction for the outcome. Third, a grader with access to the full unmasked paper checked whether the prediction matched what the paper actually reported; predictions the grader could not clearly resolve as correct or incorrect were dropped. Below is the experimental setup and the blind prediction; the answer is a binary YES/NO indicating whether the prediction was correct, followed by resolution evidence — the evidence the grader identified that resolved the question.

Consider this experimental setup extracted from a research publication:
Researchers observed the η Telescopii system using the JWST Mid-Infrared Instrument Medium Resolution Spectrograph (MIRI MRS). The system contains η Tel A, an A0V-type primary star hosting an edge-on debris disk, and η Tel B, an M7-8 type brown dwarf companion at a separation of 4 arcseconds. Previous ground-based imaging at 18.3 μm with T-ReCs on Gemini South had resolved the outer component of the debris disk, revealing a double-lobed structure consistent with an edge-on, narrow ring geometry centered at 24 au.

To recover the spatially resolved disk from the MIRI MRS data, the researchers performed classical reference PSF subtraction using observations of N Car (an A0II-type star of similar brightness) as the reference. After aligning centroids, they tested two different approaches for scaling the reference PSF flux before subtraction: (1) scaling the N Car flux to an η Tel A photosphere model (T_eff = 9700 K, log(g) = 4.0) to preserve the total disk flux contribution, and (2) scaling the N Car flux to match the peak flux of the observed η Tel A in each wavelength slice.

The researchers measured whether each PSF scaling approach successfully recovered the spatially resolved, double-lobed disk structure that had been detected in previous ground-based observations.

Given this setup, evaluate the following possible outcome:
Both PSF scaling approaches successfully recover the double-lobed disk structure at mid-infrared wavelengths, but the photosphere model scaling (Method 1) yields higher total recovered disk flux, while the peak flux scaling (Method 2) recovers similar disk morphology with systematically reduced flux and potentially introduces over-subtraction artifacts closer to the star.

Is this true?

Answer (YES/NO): NO